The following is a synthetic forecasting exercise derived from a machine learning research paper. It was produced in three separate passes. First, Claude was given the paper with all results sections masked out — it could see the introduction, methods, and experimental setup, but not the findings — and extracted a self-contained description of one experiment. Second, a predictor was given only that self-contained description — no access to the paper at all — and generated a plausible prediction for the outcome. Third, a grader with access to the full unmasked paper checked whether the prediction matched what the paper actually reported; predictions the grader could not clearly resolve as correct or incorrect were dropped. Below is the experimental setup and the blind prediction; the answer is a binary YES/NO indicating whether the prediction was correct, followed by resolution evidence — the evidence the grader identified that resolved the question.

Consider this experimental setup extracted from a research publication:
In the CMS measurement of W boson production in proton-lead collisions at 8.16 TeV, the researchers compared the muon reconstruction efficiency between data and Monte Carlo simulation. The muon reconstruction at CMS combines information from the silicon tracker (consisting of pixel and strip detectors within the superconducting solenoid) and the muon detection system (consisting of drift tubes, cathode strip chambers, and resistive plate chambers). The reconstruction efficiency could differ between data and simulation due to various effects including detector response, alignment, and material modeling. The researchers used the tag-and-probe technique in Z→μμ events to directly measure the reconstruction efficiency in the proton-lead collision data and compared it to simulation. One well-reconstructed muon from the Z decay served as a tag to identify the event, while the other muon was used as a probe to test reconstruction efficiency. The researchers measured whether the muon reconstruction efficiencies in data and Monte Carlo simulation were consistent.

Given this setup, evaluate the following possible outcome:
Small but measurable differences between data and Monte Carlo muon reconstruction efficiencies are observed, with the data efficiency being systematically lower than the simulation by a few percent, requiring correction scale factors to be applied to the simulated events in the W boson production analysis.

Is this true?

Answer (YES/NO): NO